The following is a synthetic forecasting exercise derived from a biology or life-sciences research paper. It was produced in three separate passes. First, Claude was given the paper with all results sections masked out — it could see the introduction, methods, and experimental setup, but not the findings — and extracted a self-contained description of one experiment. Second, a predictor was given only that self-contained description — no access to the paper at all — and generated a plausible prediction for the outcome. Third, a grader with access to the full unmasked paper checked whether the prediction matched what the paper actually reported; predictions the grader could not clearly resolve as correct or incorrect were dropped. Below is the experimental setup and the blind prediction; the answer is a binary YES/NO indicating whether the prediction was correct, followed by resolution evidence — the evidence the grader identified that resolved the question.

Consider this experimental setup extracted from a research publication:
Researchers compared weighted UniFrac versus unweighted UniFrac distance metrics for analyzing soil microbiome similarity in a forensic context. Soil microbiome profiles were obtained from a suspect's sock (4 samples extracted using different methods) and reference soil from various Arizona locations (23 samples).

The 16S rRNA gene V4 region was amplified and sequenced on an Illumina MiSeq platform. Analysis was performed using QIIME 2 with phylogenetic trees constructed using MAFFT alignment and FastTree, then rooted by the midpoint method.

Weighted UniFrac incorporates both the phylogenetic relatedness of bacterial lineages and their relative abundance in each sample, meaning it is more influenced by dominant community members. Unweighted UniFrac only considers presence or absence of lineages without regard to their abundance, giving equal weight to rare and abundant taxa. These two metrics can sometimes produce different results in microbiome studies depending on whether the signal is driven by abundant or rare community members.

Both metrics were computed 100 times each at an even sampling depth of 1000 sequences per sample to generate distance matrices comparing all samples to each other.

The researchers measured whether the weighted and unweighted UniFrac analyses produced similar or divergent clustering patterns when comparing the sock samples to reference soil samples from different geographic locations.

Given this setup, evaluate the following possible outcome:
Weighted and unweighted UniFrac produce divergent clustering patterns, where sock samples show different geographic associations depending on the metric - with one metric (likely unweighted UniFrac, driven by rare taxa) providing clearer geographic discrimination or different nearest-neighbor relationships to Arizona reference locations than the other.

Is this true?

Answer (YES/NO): NO